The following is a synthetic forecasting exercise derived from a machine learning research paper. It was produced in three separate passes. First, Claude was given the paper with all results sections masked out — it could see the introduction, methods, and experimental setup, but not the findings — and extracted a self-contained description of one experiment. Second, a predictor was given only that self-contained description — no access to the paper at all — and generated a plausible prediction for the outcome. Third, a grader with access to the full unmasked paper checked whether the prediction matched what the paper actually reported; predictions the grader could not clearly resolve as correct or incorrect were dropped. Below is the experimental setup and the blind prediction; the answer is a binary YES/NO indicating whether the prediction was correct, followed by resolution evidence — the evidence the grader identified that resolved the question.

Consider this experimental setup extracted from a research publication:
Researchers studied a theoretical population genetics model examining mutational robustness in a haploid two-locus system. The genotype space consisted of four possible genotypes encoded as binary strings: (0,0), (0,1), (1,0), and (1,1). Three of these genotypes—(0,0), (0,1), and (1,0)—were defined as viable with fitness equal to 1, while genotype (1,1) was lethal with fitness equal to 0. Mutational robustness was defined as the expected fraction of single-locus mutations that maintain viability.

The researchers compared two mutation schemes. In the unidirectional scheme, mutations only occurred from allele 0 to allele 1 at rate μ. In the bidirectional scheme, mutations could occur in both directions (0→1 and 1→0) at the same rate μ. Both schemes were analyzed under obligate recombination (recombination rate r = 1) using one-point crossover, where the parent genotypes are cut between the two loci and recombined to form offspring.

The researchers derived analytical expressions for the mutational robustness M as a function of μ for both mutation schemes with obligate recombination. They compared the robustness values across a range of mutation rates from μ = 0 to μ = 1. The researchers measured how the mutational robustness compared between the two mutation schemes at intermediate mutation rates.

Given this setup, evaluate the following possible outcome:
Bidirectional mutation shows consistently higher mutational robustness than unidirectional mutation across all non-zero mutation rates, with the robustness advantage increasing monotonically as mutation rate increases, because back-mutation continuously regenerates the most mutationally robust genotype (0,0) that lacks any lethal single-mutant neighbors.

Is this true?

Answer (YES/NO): YES